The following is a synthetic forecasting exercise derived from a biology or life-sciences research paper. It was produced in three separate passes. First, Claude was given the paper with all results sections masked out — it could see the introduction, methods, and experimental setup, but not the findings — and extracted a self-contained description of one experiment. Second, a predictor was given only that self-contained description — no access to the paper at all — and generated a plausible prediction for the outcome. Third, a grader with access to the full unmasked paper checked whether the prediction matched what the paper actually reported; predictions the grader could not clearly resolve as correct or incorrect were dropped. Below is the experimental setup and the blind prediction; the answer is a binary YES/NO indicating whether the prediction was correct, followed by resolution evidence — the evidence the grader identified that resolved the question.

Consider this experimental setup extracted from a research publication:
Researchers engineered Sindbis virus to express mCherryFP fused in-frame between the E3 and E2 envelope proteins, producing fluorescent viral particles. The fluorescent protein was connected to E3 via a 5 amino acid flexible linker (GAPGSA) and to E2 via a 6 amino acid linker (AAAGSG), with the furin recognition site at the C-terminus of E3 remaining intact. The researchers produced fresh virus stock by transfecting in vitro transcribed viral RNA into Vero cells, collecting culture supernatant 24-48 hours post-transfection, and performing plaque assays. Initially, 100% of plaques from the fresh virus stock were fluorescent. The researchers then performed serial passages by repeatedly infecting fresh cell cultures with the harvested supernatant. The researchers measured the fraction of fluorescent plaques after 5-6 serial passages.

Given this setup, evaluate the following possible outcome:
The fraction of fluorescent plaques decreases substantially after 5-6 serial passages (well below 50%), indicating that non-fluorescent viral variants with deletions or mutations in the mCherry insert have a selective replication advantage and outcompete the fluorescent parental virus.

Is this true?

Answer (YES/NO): NO